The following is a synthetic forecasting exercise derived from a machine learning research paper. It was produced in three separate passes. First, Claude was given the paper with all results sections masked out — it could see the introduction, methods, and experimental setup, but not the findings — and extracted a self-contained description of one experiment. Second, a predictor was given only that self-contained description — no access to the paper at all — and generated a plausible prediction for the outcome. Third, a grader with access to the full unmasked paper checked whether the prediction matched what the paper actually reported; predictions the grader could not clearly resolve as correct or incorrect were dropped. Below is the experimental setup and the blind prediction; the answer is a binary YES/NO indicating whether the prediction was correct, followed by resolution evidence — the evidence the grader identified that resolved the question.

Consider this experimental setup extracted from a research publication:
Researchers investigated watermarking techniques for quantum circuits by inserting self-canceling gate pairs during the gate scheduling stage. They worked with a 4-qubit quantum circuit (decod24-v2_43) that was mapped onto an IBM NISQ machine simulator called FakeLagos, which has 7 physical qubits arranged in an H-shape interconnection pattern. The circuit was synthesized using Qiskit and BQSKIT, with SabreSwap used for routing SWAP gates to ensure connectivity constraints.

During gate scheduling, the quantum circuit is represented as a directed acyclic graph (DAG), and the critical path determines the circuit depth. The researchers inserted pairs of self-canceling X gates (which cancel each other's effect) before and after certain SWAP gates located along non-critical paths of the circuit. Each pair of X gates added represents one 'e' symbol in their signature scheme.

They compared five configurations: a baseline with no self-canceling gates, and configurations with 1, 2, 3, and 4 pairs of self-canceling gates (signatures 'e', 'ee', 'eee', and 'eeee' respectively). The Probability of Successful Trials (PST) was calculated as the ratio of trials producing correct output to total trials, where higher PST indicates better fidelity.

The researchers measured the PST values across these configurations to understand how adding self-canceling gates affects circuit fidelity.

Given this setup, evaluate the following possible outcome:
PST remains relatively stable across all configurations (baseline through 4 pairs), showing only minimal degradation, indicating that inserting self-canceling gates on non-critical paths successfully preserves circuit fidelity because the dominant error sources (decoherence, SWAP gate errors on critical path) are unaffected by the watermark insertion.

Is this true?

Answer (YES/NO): NO